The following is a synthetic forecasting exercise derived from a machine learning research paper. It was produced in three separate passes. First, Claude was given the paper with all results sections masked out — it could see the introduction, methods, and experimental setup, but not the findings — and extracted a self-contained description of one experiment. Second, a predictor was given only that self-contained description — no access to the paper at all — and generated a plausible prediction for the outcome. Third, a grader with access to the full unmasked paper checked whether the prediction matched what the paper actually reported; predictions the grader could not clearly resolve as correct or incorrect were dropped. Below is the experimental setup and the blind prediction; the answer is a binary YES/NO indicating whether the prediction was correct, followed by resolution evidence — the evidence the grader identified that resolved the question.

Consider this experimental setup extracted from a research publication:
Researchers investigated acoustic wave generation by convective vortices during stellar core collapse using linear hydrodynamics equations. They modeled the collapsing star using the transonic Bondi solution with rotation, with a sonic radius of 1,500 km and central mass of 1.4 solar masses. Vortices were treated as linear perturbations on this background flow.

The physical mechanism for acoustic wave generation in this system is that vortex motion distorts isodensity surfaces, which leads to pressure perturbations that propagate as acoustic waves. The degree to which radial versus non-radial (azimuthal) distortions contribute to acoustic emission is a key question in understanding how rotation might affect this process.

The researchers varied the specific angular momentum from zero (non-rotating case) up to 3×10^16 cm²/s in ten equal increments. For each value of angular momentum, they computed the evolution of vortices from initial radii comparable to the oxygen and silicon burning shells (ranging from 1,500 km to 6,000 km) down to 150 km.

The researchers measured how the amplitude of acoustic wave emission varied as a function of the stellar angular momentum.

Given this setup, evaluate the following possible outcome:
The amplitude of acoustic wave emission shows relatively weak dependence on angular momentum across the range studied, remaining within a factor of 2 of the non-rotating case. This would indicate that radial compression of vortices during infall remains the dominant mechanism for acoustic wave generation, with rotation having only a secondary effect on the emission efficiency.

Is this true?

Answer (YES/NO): NO